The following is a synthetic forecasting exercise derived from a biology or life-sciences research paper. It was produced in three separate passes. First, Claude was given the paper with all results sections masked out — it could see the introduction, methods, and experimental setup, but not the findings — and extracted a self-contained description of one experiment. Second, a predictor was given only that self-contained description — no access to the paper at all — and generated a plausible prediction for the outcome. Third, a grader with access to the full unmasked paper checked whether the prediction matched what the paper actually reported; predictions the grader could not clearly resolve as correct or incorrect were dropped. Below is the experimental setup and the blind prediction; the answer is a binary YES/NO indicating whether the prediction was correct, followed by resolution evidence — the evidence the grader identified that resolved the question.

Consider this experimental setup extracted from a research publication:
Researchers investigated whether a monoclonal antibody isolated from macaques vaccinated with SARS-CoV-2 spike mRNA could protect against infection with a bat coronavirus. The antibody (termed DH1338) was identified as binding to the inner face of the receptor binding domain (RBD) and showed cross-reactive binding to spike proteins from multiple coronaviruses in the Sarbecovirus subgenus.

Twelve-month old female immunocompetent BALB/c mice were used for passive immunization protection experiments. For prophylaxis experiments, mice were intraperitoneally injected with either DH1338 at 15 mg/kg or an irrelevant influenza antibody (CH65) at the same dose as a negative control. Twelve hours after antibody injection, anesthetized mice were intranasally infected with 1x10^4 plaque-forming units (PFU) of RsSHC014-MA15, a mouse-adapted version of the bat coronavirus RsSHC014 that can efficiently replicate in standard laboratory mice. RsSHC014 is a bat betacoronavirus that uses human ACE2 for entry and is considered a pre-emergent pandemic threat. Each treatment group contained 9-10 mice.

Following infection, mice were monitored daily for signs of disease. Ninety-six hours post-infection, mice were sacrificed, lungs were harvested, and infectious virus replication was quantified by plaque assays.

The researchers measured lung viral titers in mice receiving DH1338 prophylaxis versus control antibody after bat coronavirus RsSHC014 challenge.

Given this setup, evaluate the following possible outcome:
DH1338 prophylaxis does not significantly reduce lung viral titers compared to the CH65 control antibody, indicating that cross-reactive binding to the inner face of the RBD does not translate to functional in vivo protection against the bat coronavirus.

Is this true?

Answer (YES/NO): NO